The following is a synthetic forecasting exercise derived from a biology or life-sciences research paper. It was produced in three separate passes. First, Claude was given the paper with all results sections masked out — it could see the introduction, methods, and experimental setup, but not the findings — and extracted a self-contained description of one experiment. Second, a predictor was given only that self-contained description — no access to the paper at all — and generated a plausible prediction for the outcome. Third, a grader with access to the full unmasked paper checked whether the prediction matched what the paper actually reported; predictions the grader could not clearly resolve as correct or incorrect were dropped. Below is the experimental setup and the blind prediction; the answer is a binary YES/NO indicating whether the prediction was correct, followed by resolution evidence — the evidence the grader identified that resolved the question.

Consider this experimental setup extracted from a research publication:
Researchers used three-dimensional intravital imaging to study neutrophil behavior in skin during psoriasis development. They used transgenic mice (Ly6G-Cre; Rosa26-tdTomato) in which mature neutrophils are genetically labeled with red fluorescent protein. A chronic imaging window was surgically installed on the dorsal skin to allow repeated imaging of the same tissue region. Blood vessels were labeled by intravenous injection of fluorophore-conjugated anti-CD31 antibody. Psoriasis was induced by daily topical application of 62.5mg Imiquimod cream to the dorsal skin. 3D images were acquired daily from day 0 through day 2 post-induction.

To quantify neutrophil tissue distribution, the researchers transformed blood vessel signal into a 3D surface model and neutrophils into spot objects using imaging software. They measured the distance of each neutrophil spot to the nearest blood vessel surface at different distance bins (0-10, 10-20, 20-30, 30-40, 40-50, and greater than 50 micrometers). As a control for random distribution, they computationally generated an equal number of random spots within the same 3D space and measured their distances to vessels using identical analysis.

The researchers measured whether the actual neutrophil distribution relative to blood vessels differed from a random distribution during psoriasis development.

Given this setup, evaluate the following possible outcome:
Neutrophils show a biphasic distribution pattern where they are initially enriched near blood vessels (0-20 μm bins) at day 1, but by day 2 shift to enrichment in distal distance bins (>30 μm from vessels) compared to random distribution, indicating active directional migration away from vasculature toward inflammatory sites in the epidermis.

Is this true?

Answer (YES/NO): NO